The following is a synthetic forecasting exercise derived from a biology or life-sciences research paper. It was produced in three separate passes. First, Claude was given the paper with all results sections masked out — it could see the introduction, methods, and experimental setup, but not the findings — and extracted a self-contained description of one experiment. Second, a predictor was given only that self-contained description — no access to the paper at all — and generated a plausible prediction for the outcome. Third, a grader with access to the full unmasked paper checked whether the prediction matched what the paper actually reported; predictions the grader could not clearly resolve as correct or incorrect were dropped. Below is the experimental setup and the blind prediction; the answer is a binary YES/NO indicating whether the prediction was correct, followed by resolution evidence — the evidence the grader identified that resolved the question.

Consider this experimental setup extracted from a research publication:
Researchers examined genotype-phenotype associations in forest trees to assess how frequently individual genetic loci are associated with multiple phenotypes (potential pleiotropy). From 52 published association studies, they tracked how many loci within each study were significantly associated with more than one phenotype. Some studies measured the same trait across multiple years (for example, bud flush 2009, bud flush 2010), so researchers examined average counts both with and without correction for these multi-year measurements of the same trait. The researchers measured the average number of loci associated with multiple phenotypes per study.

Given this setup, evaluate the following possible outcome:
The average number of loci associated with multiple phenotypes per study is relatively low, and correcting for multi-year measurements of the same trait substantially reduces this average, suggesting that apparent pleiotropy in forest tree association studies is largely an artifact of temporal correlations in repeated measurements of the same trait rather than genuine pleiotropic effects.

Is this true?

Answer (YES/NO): NO